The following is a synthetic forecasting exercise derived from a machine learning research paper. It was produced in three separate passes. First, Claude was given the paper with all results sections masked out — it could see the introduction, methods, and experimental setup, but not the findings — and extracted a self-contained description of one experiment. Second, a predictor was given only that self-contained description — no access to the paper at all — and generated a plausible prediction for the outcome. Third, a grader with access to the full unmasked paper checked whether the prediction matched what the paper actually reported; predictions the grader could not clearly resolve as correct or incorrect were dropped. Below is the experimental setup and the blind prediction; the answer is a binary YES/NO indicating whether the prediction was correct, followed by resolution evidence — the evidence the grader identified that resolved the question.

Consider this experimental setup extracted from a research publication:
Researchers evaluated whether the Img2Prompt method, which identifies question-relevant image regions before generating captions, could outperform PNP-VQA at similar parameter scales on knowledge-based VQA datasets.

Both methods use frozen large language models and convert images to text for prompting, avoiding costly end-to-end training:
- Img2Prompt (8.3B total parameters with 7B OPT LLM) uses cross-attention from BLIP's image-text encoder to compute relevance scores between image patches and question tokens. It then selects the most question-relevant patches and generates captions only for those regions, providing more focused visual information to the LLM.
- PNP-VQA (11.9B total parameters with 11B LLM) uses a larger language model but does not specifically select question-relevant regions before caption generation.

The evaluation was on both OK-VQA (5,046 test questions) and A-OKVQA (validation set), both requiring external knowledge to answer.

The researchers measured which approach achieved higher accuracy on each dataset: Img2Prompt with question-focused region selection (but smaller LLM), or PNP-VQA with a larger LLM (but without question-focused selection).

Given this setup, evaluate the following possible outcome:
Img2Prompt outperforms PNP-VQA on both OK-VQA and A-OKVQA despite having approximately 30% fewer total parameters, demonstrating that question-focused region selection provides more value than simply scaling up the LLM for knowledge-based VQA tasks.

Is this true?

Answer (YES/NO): NO